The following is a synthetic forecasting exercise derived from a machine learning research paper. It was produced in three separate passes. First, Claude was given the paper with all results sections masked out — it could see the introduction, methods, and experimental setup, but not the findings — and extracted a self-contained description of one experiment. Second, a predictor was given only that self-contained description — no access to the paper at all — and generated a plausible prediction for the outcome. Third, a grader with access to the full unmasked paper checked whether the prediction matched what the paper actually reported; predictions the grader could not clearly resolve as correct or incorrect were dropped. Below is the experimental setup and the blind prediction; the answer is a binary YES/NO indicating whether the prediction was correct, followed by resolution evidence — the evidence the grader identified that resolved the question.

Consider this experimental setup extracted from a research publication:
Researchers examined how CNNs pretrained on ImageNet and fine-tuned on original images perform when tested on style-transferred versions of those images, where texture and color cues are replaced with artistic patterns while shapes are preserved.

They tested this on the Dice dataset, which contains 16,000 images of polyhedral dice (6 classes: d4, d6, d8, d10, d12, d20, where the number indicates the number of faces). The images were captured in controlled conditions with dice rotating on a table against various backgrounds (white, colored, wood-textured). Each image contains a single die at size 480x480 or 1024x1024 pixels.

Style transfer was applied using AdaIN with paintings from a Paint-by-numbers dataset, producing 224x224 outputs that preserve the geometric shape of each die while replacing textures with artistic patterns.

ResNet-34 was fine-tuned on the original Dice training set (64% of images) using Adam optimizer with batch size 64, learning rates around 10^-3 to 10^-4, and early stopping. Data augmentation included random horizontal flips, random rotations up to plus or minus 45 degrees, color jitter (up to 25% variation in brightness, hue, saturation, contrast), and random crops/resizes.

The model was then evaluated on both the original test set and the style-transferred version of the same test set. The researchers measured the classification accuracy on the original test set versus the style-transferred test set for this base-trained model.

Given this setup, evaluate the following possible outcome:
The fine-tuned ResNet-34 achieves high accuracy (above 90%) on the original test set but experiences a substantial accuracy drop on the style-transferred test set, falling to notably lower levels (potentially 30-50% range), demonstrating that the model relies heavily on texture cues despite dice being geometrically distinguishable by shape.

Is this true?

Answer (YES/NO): YES